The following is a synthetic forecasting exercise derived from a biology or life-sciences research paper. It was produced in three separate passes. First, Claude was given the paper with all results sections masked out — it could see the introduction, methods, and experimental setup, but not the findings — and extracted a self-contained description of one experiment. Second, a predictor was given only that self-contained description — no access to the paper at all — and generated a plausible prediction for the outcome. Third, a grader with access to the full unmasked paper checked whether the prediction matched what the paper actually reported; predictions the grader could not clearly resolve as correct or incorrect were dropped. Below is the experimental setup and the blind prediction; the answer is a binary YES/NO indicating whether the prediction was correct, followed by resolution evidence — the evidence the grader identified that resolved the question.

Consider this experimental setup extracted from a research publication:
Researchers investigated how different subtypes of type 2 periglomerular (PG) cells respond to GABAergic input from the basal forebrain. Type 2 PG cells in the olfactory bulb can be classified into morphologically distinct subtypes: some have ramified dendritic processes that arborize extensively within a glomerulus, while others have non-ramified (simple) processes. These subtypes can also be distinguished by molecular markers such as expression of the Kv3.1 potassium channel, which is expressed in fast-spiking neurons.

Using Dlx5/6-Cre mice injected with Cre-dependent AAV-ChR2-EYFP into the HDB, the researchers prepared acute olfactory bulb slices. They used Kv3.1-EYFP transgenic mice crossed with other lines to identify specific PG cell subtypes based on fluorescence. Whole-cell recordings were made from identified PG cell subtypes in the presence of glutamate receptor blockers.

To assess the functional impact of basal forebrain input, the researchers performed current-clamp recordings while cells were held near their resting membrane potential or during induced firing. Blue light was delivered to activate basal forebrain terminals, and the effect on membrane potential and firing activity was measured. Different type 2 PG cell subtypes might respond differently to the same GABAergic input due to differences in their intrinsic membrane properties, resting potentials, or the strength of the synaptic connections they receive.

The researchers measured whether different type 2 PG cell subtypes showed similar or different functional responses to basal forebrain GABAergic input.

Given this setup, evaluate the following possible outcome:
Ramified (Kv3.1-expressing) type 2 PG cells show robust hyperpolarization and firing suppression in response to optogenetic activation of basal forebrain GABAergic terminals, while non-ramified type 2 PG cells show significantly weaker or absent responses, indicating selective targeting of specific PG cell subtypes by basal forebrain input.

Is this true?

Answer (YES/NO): NO